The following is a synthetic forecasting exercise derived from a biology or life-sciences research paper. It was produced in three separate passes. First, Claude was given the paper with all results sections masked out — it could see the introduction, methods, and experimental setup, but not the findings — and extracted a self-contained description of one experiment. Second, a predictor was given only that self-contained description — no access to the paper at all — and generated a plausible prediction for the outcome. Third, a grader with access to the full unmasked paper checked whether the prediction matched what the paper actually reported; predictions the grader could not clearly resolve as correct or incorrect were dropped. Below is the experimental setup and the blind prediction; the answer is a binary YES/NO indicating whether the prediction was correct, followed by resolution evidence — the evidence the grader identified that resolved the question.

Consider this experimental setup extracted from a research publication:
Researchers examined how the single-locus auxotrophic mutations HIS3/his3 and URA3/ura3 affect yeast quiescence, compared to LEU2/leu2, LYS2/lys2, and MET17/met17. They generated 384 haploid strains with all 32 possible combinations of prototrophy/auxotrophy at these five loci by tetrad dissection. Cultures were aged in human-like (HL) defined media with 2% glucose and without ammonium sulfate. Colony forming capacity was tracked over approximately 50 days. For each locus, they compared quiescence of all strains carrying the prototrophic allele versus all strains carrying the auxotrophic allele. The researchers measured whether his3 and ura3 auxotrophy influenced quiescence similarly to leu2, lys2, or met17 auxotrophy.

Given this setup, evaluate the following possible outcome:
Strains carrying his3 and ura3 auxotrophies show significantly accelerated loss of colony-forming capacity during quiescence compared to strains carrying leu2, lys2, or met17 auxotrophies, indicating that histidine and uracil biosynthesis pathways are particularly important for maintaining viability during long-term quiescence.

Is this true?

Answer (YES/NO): NO